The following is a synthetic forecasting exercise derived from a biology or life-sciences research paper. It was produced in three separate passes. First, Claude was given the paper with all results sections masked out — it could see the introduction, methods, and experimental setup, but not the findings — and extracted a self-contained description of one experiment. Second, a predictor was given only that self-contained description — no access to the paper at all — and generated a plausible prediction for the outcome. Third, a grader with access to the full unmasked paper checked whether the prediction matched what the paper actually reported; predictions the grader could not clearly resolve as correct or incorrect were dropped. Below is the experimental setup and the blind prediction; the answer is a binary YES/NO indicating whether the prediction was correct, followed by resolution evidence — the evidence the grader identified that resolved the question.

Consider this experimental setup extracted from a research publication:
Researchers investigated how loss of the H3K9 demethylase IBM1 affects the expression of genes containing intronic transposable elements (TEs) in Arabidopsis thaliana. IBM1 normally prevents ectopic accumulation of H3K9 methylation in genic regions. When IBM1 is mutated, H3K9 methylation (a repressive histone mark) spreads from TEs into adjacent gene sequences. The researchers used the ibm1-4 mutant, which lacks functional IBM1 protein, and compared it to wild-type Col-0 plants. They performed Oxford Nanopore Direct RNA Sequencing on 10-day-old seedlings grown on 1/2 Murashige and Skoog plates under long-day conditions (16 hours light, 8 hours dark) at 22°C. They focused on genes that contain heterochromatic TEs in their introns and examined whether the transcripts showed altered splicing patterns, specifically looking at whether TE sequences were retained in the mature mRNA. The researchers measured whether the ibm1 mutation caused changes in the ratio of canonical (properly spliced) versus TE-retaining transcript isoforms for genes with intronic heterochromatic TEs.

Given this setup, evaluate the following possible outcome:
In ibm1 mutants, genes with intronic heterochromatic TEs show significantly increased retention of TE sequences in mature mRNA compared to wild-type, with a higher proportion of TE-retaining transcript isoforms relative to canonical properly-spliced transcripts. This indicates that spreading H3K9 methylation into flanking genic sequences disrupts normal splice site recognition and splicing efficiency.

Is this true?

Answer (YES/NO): NO